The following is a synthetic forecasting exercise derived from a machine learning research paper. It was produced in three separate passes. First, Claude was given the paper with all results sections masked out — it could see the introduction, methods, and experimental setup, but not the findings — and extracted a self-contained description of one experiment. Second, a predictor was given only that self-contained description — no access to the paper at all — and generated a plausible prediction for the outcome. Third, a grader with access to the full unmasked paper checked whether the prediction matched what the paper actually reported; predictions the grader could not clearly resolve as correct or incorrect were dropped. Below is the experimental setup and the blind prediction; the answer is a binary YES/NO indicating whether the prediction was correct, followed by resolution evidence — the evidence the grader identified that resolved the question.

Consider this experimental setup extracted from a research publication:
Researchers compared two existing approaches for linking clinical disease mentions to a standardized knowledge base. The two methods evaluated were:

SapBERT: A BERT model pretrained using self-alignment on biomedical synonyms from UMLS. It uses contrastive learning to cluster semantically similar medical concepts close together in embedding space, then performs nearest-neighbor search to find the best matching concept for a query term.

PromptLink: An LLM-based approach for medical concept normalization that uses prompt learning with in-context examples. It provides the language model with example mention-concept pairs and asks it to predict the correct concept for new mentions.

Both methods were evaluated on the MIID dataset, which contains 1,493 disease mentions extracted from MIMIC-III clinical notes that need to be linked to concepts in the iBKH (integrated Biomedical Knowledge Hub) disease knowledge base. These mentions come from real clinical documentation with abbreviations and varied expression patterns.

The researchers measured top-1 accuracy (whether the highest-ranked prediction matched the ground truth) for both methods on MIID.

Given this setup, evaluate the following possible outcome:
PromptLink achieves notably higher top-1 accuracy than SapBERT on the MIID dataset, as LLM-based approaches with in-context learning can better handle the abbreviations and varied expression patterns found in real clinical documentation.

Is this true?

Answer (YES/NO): YES